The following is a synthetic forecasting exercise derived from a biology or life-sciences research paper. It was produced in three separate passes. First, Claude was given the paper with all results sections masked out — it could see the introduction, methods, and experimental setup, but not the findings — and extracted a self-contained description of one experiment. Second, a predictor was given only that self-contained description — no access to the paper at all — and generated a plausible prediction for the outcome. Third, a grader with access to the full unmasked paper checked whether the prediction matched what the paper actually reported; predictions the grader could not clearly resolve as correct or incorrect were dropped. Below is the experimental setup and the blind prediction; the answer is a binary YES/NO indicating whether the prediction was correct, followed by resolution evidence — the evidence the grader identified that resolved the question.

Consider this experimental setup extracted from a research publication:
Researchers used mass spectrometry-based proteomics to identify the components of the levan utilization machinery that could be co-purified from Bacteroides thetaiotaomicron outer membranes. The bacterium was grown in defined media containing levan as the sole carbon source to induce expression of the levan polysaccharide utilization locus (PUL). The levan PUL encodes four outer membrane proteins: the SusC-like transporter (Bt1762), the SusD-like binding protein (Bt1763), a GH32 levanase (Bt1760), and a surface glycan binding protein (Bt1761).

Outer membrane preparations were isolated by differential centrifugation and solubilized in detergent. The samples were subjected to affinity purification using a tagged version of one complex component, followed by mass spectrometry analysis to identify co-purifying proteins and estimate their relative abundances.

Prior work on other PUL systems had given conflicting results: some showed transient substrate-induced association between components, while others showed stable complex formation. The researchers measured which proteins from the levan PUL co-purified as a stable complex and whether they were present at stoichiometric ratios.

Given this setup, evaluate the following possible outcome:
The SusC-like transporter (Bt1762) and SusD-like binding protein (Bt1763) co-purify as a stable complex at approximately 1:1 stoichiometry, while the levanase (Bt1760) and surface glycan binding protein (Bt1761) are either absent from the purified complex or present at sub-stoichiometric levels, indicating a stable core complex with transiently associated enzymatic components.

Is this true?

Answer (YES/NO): NO